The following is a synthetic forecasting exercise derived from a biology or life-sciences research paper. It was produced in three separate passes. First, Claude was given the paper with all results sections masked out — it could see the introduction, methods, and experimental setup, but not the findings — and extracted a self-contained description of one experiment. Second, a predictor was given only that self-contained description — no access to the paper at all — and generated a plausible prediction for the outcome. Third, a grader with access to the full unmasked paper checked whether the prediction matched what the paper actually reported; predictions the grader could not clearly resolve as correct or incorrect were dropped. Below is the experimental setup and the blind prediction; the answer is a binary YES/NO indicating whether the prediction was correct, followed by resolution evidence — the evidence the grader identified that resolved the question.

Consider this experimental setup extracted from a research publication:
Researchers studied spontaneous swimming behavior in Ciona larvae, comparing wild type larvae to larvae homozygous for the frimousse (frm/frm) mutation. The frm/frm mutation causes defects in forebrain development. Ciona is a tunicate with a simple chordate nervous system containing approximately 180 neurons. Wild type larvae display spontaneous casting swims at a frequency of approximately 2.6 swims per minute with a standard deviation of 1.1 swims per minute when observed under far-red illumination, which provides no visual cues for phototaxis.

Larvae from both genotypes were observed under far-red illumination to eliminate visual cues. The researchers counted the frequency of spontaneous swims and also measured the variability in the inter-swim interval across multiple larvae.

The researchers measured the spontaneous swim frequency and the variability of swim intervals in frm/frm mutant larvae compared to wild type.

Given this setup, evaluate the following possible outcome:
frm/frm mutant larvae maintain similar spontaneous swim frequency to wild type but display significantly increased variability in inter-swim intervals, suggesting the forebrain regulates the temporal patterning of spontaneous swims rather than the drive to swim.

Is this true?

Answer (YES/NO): NO